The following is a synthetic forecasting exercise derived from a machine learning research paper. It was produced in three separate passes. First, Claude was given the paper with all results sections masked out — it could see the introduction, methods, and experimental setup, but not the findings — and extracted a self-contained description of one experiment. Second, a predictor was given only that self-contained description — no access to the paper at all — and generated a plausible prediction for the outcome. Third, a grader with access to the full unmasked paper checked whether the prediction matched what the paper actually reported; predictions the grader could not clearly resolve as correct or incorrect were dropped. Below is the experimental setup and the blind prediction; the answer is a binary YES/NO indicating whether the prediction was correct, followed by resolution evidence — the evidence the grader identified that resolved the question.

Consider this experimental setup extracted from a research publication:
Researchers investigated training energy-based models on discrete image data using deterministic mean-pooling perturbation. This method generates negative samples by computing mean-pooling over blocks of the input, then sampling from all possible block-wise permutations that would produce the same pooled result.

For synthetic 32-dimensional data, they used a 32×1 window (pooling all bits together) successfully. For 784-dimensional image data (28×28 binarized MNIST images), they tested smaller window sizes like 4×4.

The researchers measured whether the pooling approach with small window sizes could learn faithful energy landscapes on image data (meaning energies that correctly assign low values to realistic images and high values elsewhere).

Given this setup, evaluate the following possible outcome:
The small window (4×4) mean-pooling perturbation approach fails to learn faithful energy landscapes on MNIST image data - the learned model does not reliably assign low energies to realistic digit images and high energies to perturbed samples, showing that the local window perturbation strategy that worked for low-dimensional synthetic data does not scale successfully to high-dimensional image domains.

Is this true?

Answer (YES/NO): NO